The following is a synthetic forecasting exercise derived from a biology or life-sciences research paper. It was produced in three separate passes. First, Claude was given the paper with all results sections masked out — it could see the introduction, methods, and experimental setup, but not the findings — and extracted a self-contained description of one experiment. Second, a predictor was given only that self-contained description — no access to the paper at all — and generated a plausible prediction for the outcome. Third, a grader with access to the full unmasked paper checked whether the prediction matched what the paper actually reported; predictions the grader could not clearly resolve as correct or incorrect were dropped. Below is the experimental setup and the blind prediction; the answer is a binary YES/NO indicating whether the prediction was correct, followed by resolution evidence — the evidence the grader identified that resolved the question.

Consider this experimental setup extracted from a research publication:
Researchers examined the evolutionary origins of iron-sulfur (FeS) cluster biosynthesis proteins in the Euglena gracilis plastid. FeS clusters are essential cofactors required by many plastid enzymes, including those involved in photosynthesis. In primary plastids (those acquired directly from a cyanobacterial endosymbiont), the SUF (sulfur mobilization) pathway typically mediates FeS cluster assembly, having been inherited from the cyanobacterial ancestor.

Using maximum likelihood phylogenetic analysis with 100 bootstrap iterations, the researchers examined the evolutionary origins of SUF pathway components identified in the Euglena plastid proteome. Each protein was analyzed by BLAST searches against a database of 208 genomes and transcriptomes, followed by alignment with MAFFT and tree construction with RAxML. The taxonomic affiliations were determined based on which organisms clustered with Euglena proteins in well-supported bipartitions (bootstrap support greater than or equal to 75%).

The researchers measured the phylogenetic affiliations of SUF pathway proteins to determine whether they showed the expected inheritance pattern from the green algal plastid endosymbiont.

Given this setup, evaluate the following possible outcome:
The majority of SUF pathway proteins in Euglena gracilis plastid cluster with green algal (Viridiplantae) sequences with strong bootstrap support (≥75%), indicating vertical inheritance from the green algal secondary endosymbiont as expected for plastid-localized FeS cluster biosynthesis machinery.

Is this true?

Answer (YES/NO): NO